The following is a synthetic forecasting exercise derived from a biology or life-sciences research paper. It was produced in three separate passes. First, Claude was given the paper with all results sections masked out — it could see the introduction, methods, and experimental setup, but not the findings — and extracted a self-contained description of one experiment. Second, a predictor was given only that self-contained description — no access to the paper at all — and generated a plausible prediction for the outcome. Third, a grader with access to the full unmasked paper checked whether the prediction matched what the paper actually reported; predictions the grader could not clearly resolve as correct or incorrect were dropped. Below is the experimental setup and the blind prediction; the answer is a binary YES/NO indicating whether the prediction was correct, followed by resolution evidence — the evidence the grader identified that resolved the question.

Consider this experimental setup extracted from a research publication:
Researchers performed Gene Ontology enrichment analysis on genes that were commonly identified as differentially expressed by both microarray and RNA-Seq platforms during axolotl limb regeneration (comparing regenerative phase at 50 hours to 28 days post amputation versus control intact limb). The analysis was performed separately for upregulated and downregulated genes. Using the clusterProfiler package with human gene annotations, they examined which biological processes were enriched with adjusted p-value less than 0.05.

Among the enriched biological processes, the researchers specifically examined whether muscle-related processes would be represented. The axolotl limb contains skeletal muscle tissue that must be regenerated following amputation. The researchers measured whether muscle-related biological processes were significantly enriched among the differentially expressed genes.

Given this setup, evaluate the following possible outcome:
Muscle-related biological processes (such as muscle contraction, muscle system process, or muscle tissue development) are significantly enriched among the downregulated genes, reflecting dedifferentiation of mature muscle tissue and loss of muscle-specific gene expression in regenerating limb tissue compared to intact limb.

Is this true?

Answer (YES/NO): YES